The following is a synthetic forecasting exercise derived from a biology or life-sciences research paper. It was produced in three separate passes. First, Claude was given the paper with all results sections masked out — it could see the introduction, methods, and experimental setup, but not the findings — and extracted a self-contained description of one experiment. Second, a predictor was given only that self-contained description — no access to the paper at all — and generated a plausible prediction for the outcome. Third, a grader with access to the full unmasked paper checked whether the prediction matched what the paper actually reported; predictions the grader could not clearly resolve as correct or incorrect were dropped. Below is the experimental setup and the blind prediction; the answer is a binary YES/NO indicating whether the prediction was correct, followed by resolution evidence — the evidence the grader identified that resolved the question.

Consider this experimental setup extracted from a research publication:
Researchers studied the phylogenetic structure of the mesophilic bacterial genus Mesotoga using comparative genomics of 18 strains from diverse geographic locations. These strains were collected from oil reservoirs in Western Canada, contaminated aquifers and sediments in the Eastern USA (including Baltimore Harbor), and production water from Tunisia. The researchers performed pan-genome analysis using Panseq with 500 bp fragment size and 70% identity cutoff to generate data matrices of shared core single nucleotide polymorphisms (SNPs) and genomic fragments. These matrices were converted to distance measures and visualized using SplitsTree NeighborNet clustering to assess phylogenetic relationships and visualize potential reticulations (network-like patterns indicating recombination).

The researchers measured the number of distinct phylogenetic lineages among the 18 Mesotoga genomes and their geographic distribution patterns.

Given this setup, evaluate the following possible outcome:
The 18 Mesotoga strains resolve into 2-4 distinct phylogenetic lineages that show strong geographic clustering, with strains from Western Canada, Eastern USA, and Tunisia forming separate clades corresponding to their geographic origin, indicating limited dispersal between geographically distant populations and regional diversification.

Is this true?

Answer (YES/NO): NO